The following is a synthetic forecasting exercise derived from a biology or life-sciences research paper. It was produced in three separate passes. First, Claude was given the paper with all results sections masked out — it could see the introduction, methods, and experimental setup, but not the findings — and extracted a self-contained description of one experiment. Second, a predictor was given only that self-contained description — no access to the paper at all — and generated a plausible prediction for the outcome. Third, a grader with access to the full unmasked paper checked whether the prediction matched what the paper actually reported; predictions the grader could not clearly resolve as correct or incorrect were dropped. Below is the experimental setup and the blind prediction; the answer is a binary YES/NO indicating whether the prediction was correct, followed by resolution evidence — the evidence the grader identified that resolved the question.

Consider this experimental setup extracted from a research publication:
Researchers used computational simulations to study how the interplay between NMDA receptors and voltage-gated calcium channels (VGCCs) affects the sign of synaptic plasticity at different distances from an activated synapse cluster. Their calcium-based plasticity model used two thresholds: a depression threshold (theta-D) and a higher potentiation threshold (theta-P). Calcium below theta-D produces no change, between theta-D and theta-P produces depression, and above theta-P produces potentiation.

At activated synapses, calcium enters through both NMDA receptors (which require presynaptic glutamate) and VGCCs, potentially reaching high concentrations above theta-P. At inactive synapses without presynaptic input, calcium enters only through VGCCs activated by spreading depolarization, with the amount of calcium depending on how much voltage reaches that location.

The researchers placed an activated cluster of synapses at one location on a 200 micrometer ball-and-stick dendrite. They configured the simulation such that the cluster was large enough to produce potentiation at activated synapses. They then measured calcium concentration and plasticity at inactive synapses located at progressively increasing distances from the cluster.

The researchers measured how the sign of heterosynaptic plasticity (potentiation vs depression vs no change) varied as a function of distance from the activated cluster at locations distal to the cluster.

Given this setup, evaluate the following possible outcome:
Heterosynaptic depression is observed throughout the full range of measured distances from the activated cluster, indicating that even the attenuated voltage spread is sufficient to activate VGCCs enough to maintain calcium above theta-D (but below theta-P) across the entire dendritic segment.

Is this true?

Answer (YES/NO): NO